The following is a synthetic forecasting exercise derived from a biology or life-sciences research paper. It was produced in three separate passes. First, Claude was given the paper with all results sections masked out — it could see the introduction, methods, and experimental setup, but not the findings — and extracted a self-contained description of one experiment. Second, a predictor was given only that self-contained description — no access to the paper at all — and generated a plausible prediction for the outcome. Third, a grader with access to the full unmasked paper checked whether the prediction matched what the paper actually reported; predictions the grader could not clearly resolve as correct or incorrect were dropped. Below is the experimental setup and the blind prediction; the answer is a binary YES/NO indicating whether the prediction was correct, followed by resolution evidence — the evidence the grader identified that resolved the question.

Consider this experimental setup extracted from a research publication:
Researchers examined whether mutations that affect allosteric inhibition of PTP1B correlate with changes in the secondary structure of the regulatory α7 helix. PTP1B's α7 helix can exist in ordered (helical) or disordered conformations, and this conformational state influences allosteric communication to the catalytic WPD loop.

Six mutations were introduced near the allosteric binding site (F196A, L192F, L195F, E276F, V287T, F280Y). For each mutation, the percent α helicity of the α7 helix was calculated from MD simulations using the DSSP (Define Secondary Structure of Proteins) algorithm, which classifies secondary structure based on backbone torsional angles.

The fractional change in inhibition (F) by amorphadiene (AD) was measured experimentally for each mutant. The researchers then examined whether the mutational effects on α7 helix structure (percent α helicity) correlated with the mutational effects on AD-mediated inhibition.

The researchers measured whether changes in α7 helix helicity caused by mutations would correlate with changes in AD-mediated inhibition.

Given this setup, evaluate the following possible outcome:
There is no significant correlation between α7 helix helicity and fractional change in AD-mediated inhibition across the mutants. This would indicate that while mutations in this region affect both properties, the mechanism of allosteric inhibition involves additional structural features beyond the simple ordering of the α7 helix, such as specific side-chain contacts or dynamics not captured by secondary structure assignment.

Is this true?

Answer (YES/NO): YES